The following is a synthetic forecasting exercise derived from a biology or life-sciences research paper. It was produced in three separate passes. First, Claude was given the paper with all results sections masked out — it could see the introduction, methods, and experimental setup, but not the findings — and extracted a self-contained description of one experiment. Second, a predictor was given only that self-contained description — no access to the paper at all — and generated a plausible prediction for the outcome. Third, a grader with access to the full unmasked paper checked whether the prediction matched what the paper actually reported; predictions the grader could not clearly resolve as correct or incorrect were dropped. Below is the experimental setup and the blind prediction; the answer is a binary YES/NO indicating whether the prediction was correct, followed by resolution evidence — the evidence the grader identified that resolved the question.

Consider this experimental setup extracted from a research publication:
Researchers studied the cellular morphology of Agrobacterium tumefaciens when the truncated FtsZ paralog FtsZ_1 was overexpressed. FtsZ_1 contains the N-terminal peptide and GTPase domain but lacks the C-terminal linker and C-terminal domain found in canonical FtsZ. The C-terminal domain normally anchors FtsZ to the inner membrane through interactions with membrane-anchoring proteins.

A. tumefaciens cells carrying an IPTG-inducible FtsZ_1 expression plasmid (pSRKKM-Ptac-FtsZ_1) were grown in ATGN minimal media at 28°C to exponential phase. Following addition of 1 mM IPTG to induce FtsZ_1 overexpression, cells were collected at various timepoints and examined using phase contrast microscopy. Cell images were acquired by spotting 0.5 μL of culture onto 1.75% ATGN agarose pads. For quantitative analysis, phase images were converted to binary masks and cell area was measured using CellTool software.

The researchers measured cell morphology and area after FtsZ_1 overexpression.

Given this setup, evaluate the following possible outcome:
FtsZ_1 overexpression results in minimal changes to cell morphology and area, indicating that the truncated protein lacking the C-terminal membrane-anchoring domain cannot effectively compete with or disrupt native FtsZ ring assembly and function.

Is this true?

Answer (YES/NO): NO